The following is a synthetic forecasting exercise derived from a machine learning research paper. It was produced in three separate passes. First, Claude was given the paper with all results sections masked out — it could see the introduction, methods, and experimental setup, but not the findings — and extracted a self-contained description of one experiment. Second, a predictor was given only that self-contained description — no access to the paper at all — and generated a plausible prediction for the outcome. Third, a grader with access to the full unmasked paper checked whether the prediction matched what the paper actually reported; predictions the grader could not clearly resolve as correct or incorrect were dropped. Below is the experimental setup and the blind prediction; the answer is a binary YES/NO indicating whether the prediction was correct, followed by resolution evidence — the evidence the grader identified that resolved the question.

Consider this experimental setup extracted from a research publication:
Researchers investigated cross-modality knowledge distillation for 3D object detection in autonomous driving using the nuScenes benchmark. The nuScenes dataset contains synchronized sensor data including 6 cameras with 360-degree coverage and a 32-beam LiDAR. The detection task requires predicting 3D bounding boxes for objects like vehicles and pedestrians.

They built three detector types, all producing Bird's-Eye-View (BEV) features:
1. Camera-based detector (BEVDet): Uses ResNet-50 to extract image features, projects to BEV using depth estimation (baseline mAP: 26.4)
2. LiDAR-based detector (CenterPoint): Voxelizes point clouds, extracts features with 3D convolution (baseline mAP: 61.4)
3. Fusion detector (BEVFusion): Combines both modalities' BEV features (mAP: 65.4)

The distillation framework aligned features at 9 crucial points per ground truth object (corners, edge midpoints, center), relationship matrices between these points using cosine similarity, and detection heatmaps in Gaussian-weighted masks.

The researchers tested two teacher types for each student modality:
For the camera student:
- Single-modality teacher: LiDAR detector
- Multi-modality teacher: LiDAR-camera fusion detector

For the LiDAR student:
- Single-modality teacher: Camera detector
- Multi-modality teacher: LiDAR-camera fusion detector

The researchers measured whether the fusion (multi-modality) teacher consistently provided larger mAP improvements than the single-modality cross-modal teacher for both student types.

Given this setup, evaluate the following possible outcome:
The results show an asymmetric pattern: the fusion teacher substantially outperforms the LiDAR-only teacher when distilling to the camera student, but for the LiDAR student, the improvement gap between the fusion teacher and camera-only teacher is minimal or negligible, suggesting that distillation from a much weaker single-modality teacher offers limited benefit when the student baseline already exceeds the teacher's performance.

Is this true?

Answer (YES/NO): NO